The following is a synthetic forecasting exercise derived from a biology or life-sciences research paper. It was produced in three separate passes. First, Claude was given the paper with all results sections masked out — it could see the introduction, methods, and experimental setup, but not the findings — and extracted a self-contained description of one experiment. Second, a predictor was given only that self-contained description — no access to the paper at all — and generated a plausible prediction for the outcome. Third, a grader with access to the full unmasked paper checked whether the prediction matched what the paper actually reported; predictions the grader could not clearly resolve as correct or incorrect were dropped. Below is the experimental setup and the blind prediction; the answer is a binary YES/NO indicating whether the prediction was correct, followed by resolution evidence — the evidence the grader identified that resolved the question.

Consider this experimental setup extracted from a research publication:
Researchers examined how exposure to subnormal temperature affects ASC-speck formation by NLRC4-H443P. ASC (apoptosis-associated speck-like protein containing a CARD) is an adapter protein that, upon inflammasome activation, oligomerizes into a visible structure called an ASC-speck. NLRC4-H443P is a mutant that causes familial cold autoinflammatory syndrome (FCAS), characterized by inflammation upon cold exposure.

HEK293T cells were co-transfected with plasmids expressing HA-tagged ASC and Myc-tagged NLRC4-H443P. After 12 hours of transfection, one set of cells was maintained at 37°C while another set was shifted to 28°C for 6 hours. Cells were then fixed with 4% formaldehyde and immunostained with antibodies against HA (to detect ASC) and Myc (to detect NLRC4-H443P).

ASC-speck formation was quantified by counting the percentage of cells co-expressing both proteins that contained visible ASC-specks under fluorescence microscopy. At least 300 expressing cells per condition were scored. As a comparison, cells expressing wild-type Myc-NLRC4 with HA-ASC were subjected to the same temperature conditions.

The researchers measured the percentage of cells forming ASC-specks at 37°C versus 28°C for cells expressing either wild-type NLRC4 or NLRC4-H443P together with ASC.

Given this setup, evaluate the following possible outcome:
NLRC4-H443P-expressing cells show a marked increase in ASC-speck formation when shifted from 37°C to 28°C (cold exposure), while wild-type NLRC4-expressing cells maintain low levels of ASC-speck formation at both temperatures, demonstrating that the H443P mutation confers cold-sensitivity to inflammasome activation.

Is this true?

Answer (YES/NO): YES